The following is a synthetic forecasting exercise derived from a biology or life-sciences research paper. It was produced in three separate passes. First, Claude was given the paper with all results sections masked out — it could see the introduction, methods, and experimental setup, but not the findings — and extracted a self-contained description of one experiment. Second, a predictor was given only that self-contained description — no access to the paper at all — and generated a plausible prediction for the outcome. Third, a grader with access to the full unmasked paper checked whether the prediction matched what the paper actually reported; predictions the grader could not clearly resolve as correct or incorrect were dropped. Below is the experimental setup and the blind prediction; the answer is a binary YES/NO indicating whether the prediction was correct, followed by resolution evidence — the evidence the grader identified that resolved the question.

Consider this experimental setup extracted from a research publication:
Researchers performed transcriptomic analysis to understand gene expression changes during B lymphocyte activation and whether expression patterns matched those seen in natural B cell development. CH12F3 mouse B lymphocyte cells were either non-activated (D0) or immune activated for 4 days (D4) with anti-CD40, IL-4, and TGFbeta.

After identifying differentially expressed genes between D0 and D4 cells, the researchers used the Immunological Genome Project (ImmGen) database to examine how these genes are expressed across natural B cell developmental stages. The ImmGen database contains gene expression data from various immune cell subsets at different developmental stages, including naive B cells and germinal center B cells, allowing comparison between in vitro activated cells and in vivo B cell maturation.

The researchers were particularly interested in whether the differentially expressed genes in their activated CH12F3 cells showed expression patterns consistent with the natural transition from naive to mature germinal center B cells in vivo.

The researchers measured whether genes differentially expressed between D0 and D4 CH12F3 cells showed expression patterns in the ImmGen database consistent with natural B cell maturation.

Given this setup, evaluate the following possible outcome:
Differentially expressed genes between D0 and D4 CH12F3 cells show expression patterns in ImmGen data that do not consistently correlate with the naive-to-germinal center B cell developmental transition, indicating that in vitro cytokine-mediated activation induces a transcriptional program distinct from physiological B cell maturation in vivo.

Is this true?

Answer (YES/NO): NO